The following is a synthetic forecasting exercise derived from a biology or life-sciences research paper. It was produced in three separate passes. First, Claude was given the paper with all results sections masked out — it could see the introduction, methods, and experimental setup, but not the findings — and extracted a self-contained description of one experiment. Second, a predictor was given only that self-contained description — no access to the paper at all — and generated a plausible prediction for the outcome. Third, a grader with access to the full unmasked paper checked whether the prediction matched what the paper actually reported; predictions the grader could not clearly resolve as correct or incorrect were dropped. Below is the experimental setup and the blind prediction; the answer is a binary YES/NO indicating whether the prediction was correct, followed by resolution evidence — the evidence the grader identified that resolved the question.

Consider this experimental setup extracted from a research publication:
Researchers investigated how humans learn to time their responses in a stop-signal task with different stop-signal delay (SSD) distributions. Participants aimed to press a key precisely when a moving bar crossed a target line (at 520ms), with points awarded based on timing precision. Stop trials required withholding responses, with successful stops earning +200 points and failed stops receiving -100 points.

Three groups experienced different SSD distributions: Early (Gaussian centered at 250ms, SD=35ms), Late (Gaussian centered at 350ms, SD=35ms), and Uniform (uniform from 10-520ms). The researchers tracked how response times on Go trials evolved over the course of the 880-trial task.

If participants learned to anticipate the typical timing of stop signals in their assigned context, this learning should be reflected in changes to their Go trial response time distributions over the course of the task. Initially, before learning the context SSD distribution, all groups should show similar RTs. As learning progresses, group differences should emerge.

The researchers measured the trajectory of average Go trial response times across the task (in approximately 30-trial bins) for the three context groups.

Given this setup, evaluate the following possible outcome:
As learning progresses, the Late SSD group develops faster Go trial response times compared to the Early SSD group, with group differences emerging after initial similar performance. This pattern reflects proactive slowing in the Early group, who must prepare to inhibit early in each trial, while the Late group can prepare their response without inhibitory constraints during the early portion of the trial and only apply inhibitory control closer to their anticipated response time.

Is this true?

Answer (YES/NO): NO